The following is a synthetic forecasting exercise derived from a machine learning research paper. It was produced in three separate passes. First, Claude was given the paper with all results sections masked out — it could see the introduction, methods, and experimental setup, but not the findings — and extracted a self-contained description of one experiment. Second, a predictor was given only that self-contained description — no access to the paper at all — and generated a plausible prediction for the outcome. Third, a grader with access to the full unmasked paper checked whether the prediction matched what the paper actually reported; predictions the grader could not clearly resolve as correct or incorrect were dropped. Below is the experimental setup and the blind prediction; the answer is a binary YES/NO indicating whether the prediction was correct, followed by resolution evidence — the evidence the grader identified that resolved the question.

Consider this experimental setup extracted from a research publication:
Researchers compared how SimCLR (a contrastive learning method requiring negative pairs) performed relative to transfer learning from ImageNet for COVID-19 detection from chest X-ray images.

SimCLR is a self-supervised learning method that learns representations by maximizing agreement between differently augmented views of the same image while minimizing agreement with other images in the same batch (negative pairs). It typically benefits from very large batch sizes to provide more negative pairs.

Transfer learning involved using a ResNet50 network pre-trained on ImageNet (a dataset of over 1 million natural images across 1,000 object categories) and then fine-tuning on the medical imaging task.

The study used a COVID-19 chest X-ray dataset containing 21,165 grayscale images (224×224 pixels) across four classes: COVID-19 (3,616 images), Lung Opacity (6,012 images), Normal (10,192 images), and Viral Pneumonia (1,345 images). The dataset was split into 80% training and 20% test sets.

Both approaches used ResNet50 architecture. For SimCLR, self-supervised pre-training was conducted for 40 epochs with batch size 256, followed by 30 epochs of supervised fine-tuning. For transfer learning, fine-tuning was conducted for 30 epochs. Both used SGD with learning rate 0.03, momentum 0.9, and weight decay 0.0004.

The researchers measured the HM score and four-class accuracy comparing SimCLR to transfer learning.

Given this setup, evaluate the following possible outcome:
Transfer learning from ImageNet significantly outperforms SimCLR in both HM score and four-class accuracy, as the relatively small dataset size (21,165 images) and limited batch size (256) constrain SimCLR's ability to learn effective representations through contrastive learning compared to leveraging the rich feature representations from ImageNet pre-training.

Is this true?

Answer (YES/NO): NO